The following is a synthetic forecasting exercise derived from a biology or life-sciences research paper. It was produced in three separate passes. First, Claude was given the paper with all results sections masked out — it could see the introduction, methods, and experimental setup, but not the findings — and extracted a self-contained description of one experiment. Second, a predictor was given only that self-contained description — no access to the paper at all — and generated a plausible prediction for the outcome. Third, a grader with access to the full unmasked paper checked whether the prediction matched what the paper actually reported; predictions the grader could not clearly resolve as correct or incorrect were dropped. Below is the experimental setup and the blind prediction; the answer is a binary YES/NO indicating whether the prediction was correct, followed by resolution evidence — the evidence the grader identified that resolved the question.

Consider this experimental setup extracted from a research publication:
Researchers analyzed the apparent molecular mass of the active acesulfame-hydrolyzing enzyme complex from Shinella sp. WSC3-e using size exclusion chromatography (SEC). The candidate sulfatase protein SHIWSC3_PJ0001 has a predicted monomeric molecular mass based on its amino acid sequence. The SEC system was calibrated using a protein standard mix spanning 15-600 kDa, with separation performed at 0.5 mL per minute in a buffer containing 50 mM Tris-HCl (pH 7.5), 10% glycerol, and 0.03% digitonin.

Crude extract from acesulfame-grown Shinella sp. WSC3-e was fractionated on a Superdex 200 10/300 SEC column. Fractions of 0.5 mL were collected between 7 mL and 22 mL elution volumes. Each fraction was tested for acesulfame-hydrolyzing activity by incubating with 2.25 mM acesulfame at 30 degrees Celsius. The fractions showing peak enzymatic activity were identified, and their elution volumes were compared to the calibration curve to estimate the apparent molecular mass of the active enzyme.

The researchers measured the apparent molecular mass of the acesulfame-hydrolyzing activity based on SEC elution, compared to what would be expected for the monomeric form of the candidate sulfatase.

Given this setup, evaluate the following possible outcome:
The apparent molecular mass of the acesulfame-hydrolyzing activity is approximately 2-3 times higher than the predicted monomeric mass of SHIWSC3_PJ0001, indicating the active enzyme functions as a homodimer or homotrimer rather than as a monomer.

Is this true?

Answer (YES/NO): NO